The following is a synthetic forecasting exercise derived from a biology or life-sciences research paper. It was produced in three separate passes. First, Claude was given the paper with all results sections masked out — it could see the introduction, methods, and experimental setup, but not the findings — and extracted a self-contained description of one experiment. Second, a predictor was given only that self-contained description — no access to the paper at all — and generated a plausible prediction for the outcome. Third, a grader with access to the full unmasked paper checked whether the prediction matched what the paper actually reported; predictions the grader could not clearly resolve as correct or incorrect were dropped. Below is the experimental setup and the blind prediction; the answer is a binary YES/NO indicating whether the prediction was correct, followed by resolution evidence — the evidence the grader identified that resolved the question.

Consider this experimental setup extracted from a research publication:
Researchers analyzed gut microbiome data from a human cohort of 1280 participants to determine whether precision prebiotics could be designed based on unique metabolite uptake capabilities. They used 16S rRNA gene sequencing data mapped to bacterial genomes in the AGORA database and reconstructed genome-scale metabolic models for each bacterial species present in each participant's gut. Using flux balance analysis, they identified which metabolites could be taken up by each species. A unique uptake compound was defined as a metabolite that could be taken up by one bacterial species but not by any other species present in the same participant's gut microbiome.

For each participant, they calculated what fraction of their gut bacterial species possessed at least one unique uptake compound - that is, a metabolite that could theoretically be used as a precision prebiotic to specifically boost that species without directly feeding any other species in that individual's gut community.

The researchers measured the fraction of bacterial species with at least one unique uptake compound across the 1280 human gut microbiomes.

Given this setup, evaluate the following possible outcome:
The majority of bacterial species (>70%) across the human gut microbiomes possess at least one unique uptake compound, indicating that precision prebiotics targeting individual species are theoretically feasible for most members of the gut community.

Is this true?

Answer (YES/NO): NO